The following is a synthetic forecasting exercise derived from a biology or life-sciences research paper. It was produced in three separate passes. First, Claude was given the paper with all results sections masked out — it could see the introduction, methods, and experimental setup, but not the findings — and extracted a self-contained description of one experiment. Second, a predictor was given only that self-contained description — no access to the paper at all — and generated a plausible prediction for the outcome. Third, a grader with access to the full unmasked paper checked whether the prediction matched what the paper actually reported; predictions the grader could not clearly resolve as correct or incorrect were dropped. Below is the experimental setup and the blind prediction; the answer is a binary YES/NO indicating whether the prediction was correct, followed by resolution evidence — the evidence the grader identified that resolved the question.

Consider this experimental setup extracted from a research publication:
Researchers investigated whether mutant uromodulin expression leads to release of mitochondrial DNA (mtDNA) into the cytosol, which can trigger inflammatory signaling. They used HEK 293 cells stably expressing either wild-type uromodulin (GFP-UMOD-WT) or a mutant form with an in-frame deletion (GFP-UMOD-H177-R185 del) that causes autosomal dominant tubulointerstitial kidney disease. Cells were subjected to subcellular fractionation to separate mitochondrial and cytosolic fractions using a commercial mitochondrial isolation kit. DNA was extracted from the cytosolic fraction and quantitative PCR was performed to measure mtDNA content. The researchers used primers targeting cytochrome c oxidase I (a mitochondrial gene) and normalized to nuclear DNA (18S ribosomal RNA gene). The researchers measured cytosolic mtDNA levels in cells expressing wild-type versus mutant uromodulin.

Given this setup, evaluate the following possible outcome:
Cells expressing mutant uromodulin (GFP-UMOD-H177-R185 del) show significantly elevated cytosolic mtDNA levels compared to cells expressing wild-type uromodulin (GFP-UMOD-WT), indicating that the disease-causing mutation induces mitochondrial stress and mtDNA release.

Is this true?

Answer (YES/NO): YES